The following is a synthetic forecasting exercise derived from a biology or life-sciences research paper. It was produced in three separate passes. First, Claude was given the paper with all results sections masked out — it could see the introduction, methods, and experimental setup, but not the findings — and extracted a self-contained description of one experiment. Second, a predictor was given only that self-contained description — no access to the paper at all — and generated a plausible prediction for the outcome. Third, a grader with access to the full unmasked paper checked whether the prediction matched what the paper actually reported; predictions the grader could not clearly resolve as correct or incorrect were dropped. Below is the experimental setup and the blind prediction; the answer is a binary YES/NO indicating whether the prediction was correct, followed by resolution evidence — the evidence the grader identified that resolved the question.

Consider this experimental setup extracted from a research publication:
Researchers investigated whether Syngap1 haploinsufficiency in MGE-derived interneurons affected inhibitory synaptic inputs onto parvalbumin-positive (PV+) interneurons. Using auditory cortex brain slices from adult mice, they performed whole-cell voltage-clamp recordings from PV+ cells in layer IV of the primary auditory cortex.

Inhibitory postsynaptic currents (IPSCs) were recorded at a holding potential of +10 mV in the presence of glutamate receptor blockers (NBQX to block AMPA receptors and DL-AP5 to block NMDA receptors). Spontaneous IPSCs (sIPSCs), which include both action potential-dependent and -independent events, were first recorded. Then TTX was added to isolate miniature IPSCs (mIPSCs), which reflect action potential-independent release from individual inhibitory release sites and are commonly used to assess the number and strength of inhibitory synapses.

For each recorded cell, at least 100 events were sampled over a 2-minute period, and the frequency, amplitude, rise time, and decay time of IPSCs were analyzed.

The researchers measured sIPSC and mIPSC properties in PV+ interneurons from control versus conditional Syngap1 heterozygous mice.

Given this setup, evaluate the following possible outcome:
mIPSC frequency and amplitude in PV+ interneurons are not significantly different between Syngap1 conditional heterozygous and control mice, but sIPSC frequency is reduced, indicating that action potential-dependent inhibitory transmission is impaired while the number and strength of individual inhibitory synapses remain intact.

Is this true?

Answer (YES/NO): NO